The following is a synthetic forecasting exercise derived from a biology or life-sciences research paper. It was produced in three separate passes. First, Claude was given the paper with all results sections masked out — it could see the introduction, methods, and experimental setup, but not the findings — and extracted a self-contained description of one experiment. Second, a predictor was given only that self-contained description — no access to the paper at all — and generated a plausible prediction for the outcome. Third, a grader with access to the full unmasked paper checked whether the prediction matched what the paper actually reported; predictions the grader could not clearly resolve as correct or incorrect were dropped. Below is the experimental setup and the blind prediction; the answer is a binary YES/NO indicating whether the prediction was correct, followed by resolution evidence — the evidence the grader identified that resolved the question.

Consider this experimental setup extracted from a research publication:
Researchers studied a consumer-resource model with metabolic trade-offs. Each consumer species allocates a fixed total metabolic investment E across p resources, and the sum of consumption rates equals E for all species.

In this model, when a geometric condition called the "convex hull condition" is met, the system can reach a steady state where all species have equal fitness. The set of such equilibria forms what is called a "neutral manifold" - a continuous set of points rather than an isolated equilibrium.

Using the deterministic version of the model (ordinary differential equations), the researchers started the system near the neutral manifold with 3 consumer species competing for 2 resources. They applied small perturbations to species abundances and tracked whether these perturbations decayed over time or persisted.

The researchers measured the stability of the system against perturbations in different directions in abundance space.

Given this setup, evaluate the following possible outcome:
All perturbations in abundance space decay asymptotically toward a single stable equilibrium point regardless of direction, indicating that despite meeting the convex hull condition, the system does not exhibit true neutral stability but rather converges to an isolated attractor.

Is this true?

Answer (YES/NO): NO